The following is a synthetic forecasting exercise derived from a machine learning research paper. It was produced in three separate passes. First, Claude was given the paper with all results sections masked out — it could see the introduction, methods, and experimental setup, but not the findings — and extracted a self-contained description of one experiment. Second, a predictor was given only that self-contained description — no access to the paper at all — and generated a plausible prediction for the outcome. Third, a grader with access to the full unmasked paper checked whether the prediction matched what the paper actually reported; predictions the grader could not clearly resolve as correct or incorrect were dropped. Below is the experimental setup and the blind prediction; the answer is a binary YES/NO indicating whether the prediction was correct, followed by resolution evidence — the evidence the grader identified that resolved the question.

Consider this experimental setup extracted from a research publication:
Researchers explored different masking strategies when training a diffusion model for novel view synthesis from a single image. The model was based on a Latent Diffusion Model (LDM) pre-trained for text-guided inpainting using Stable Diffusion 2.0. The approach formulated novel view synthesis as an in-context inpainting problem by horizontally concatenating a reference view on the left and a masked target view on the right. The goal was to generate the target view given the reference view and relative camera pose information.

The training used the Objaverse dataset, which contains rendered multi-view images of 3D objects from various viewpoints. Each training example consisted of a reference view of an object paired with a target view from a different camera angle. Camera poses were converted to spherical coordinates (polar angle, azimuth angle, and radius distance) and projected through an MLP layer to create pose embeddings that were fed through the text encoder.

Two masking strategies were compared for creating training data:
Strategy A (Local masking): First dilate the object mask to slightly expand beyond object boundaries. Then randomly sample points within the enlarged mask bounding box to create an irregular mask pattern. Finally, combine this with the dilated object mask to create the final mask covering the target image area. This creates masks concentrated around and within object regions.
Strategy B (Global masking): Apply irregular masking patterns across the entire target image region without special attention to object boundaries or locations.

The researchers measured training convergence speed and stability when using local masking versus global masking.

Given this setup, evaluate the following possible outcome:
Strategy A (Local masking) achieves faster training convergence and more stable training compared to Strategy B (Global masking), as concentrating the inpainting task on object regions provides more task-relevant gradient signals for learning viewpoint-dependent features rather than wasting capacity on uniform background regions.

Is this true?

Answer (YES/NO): YES